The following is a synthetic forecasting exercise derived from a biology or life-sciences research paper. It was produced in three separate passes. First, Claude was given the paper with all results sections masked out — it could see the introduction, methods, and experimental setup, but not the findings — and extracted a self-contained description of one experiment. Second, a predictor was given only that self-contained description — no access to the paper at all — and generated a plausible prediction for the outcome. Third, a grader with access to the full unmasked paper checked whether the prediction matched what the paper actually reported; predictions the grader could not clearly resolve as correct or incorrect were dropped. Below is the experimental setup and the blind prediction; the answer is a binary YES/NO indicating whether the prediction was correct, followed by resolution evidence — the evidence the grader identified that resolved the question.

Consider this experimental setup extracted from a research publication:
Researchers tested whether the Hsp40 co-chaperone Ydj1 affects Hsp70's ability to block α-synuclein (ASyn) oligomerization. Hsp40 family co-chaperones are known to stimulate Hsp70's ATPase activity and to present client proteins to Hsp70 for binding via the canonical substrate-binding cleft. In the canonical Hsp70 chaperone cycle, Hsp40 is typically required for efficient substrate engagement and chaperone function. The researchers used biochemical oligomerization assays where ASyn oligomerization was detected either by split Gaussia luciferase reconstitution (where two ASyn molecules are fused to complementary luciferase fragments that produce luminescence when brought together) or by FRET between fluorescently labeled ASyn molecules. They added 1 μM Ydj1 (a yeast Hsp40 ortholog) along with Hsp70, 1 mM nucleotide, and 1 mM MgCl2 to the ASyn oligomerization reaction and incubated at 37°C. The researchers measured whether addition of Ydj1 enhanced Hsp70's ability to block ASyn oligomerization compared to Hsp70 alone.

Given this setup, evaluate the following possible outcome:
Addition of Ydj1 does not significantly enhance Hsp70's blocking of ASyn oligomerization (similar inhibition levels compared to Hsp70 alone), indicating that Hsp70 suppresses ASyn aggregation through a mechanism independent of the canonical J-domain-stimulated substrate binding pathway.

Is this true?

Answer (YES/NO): YES